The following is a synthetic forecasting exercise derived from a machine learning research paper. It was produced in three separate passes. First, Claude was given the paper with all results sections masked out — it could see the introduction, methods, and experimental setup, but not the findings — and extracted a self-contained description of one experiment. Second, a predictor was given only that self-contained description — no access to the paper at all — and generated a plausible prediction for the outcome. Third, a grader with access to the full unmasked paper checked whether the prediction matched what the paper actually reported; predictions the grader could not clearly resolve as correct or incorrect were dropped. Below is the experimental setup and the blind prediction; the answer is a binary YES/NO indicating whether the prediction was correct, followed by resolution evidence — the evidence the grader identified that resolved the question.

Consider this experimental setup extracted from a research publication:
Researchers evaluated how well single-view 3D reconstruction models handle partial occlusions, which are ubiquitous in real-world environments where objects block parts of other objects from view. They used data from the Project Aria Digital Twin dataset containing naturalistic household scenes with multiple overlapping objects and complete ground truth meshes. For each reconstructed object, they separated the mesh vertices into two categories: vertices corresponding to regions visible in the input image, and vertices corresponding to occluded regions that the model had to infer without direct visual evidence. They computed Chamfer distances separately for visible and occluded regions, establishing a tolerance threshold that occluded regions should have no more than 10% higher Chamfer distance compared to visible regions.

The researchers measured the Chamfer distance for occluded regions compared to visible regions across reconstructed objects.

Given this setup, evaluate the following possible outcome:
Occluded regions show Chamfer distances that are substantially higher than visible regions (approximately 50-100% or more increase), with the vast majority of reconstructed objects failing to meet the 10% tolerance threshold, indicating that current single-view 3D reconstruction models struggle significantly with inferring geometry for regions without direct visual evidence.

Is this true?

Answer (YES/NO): NO